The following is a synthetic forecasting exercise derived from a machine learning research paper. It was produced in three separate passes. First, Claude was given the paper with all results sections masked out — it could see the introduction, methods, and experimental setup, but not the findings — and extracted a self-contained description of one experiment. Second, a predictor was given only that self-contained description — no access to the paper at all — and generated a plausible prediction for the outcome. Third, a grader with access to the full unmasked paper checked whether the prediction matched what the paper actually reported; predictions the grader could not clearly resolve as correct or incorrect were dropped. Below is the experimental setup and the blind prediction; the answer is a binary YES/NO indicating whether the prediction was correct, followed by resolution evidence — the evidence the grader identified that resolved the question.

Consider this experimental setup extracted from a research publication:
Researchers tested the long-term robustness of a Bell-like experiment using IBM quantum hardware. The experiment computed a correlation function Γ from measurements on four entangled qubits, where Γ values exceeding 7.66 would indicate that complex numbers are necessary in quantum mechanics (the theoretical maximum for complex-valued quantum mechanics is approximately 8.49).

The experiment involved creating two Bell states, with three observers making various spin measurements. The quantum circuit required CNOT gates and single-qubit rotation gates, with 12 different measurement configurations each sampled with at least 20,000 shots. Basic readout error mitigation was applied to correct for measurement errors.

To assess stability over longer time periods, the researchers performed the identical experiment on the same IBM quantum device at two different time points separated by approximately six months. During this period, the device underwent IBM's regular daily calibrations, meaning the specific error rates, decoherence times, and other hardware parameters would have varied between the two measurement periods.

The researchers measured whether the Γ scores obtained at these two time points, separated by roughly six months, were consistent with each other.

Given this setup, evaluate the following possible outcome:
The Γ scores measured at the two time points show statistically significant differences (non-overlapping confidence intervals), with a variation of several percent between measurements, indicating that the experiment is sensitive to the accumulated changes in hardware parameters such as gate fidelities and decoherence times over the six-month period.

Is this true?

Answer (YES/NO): NO